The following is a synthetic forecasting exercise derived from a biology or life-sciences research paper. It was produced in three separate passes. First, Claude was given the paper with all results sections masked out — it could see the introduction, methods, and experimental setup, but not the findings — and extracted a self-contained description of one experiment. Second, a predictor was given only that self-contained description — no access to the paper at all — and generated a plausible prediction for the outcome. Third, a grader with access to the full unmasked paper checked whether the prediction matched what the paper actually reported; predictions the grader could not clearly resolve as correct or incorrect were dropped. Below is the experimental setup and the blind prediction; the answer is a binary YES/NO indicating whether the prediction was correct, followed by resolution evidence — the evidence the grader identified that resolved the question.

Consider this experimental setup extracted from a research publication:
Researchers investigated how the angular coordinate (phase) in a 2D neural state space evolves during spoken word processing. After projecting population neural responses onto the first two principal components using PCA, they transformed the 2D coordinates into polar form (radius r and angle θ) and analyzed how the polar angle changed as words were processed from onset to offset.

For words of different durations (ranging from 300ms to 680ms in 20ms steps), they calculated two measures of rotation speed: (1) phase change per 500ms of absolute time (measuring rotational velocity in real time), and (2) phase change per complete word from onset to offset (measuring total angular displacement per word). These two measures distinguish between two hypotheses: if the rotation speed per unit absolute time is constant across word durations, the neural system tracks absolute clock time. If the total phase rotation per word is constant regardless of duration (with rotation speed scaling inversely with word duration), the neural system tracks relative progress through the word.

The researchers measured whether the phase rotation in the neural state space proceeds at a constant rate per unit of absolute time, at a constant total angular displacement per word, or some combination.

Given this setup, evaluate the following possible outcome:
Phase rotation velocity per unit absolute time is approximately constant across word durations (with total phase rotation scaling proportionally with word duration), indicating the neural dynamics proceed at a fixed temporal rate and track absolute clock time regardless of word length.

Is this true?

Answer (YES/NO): NO